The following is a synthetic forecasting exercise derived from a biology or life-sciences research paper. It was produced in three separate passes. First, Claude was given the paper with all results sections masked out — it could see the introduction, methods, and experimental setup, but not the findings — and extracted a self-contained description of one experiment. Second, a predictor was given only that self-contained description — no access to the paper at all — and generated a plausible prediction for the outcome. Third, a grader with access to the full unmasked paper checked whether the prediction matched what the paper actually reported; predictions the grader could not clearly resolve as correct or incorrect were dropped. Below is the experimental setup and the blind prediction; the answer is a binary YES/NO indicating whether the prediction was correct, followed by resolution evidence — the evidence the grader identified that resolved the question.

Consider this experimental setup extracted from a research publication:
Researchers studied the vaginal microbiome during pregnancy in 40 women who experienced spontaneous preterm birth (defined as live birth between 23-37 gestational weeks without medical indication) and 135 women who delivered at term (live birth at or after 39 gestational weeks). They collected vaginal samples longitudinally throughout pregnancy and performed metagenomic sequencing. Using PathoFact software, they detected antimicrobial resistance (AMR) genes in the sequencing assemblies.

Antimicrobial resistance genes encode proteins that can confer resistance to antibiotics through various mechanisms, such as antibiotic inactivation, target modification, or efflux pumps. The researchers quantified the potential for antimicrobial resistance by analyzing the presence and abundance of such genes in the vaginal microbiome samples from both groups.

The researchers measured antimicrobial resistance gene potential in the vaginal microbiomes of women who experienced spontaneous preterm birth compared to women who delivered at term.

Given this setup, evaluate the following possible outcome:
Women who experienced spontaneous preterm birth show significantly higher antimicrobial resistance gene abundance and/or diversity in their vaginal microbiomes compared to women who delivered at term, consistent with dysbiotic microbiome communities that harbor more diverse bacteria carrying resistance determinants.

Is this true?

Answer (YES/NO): YES